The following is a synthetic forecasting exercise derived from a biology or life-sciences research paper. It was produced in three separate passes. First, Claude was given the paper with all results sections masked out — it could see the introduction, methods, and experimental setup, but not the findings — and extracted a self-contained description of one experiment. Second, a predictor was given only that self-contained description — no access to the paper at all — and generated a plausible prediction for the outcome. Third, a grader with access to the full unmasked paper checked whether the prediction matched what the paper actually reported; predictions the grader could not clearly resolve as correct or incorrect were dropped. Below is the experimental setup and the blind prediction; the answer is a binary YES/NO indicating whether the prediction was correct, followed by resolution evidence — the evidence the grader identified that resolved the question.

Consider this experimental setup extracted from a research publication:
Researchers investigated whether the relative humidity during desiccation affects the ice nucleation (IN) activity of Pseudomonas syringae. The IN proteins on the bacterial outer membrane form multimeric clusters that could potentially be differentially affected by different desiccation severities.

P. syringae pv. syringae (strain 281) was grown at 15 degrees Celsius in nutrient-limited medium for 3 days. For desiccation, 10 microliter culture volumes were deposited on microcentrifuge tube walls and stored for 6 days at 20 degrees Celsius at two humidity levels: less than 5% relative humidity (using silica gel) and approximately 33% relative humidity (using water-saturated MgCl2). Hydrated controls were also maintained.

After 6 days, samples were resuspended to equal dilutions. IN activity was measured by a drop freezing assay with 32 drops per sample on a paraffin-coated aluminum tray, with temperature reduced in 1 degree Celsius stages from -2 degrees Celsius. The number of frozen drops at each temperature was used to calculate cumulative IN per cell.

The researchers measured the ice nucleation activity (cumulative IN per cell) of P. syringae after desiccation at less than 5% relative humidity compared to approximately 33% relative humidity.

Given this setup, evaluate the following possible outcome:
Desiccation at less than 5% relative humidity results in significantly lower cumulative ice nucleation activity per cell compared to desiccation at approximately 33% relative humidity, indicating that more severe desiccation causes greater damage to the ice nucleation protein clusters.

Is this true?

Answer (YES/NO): NO